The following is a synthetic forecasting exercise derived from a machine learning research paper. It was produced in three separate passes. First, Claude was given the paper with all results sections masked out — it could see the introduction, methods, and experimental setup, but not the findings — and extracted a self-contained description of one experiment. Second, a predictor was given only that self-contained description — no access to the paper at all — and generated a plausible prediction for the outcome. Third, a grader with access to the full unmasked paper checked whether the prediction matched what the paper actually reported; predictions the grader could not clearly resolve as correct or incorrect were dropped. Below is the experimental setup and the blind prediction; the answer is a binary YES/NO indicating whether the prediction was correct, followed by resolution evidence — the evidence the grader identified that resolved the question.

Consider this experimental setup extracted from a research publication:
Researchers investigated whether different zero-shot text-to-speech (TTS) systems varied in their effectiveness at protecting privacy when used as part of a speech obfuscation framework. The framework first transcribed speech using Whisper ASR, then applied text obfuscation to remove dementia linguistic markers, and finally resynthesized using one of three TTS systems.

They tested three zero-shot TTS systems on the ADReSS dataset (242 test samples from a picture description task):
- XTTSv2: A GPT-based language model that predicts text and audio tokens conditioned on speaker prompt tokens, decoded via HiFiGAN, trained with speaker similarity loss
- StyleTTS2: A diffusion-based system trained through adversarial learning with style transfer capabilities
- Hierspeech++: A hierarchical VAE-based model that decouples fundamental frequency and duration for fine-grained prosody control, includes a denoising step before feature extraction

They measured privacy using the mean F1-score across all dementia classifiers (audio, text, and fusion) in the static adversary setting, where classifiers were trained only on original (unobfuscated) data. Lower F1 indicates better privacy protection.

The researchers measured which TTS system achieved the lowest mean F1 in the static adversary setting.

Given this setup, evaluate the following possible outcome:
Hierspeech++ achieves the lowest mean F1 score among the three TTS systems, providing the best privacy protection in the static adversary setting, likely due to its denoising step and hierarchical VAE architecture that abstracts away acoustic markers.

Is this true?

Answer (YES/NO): NO